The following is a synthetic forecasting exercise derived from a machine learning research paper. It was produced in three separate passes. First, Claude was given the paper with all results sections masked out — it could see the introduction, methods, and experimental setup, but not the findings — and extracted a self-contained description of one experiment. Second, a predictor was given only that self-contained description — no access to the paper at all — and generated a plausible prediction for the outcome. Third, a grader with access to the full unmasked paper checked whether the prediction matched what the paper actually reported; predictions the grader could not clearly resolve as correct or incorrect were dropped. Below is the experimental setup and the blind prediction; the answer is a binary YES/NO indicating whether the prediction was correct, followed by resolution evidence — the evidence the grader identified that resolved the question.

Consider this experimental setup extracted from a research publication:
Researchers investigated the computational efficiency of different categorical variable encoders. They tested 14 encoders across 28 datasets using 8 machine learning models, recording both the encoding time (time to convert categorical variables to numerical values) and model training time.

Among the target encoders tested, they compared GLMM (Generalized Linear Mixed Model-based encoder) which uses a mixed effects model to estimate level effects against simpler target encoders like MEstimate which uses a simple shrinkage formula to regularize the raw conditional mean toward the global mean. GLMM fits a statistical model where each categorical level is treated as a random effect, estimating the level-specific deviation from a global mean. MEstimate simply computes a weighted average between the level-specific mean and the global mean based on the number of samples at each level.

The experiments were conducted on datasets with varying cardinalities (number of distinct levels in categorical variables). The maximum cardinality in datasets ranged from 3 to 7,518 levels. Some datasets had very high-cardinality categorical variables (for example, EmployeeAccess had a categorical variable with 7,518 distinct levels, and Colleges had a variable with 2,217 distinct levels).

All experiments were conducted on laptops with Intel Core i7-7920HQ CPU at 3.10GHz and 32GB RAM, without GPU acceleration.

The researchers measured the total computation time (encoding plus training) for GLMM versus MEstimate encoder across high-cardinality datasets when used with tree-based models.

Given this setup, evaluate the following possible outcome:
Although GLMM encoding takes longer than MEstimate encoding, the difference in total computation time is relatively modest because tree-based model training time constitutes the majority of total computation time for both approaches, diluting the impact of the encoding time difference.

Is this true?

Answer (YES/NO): NO